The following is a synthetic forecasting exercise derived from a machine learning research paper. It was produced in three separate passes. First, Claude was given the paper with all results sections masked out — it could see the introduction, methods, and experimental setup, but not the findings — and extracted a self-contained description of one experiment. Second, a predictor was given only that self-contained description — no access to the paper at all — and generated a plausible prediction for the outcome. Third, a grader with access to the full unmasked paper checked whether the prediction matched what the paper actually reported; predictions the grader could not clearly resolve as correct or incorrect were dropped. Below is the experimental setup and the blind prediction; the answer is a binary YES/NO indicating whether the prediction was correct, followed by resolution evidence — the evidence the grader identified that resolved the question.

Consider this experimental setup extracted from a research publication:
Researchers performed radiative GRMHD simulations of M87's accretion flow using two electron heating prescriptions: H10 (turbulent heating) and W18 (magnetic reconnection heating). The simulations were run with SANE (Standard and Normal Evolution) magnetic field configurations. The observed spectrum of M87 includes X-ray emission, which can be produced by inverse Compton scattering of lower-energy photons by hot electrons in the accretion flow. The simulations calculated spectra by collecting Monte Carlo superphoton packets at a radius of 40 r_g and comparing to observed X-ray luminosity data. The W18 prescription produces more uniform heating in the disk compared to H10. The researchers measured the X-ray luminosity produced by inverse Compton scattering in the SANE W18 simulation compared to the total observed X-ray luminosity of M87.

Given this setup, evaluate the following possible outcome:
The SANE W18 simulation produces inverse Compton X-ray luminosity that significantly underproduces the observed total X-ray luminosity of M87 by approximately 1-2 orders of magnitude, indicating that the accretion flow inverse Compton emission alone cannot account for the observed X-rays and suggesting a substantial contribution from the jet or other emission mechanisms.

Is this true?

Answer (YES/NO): NO